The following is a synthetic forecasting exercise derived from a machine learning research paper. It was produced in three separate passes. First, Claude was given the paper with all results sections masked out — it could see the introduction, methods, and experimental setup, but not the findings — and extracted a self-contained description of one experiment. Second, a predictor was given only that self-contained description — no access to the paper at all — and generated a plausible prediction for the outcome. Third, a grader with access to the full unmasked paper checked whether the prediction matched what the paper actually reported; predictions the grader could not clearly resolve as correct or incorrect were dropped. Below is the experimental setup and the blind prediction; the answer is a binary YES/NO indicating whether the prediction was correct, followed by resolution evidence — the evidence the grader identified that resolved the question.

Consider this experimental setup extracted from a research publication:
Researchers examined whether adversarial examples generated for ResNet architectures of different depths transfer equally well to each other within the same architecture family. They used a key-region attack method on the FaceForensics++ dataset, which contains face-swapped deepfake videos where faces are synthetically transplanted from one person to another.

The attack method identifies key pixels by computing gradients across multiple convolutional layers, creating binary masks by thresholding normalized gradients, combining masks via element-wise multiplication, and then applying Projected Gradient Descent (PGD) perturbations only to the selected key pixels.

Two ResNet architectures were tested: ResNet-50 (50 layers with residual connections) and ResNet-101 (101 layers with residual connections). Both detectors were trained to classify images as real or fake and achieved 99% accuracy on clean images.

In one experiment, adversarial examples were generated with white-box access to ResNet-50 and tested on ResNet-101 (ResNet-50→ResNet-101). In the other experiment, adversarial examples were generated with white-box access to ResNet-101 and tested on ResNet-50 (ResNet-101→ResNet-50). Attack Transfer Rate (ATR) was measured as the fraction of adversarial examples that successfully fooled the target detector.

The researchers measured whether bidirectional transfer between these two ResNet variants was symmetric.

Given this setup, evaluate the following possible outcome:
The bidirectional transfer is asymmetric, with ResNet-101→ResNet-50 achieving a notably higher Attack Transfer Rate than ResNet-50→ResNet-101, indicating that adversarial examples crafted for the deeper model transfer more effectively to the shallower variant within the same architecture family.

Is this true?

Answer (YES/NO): NO